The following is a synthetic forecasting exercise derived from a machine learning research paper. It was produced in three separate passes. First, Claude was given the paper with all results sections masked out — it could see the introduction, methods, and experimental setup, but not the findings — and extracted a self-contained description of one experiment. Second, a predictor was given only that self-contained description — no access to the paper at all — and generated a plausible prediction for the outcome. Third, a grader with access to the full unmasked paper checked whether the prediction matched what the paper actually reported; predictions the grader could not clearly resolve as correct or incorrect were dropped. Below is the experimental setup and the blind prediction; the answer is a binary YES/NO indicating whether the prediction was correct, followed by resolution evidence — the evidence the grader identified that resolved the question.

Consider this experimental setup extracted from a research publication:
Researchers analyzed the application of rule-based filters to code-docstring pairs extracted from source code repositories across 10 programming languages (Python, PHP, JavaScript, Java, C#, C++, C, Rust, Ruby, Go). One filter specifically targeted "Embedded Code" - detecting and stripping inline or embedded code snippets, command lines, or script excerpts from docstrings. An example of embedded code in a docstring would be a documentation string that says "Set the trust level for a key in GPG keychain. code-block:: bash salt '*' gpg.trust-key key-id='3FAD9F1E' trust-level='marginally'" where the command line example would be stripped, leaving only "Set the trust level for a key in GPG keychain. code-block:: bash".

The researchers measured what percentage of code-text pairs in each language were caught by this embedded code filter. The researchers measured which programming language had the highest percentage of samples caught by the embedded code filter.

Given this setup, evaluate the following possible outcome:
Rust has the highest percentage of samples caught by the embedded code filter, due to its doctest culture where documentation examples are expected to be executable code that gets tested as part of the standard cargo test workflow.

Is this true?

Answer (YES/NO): NO